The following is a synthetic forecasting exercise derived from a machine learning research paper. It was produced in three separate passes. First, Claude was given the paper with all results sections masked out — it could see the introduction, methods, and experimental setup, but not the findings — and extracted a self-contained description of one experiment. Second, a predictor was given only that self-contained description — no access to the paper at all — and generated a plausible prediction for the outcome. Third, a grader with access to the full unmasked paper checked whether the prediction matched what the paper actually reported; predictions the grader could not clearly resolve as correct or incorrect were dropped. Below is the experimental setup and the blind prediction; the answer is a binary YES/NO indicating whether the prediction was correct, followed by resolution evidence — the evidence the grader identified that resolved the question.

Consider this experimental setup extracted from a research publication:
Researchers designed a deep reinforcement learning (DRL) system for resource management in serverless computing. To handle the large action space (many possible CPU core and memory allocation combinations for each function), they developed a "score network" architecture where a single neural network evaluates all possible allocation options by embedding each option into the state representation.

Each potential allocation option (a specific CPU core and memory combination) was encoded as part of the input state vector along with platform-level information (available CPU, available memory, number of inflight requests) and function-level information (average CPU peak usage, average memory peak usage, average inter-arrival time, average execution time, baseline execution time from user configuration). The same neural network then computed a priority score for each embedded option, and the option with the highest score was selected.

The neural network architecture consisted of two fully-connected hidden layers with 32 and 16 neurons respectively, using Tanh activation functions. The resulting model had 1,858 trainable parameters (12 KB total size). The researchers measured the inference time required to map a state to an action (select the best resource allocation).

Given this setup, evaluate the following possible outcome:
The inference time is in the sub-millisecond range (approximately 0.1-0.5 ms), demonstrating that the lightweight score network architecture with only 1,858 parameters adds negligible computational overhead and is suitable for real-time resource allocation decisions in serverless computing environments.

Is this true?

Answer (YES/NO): NO